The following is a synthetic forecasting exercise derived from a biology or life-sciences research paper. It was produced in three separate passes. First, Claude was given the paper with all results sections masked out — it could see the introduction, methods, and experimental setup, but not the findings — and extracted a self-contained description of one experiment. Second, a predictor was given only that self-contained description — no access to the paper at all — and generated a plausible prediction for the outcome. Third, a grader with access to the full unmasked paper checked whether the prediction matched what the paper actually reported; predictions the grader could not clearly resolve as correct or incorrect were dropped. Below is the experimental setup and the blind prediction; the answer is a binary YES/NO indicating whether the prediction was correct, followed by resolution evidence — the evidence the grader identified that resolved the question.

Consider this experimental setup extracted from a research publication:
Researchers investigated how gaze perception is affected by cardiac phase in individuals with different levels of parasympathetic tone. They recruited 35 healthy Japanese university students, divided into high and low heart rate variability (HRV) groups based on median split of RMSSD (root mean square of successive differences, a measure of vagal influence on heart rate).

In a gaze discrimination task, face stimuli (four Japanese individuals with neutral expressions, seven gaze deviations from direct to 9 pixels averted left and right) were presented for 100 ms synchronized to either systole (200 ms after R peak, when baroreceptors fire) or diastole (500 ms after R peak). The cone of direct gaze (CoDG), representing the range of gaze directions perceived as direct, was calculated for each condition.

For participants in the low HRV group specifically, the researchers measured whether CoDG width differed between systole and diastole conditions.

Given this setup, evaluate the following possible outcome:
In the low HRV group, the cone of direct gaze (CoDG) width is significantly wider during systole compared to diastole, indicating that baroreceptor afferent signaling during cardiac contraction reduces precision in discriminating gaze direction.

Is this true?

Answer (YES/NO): NO